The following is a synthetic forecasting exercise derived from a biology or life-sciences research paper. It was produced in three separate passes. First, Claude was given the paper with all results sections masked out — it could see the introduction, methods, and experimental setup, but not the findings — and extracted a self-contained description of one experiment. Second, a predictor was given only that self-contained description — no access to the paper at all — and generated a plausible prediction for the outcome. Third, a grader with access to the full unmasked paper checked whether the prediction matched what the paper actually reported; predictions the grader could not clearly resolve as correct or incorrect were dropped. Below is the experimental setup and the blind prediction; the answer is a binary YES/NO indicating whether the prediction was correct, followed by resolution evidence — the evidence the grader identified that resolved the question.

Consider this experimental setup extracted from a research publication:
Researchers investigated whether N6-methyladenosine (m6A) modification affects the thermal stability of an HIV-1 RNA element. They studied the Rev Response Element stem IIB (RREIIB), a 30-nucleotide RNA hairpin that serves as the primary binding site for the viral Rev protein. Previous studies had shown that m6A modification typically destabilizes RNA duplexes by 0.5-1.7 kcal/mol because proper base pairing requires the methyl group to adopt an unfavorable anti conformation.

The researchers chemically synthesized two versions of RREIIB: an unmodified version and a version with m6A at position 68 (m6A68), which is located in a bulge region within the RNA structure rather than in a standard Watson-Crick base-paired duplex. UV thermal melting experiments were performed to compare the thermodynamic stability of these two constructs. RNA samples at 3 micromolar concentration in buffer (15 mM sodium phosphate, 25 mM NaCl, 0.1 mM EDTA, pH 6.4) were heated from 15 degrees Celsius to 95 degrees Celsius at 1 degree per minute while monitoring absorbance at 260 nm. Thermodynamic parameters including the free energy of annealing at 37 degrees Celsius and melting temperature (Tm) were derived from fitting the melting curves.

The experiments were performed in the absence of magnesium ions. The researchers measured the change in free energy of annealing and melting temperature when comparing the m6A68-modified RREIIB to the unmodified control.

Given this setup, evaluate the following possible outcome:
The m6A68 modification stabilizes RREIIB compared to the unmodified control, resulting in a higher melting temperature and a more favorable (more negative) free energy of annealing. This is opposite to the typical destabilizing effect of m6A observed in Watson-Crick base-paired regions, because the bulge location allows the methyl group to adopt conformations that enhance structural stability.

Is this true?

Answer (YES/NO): NO